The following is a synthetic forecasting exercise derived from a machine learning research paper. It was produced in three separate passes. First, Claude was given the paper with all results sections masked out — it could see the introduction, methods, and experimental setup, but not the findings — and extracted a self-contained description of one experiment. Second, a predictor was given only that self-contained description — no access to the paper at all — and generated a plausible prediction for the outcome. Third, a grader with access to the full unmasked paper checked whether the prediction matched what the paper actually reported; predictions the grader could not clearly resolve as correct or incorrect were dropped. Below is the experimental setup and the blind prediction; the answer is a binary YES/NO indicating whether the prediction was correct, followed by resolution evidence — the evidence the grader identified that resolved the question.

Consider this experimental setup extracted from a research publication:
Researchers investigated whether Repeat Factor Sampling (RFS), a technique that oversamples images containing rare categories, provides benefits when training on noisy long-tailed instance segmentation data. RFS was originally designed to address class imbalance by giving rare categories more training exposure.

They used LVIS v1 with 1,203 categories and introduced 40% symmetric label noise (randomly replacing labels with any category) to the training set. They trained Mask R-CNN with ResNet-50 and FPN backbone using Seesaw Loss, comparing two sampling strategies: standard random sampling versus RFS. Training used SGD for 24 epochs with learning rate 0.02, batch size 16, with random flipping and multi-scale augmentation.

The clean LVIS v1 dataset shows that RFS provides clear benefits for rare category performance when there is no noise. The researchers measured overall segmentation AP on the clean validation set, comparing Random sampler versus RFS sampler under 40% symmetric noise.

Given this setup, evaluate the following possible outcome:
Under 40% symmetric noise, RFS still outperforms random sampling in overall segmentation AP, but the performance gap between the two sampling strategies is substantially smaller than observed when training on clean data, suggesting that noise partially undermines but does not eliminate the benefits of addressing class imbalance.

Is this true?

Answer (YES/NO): YES